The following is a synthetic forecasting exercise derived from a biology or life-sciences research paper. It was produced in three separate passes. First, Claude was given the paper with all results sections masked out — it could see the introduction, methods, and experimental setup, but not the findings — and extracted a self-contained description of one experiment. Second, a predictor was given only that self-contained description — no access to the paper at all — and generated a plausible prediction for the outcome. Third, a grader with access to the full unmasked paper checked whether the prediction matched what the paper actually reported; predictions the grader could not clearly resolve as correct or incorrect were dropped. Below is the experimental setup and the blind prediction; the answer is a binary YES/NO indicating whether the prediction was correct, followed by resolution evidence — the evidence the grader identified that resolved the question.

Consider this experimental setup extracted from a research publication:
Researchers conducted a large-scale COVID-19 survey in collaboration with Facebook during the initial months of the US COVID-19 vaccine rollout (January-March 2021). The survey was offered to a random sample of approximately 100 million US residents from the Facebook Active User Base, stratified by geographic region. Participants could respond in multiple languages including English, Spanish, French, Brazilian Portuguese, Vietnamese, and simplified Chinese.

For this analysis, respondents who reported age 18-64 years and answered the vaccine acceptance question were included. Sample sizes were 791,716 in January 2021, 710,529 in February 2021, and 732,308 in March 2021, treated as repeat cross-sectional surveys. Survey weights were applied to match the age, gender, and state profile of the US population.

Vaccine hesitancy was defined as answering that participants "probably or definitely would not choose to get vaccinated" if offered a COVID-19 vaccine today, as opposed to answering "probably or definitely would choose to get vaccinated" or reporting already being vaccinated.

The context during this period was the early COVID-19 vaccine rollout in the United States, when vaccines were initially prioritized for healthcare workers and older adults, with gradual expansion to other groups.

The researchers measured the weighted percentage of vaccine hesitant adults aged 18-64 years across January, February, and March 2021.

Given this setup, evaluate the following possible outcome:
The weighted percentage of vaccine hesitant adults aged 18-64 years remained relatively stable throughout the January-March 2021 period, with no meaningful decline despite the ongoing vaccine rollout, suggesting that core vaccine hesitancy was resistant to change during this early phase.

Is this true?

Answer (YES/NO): NO